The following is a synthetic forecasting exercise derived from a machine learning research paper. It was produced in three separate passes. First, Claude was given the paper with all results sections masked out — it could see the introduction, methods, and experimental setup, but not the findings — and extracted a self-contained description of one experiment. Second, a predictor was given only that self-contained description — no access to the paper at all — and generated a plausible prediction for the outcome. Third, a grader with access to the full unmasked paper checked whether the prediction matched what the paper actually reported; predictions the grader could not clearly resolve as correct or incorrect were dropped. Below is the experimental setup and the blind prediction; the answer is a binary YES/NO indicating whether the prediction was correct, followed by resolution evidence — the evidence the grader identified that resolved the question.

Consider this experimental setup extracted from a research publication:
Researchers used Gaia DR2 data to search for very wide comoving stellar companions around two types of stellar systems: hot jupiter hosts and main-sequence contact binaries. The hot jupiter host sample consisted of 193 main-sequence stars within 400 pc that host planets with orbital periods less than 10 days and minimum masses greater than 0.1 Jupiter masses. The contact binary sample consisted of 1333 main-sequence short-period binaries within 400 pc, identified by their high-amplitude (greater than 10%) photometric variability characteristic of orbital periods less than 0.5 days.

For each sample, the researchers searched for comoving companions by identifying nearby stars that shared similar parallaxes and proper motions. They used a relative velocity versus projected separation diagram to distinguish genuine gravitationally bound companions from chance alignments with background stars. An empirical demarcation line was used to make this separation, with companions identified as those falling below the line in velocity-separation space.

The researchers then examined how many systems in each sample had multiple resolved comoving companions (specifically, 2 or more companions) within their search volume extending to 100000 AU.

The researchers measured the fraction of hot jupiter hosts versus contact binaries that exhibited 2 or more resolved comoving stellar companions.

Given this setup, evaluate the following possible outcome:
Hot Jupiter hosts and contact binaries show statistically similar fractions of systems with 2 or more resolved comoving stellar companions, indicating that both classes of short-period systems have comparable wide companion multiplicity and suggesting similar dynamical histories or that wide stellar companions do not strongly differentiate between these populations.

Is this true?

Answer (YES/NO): NO